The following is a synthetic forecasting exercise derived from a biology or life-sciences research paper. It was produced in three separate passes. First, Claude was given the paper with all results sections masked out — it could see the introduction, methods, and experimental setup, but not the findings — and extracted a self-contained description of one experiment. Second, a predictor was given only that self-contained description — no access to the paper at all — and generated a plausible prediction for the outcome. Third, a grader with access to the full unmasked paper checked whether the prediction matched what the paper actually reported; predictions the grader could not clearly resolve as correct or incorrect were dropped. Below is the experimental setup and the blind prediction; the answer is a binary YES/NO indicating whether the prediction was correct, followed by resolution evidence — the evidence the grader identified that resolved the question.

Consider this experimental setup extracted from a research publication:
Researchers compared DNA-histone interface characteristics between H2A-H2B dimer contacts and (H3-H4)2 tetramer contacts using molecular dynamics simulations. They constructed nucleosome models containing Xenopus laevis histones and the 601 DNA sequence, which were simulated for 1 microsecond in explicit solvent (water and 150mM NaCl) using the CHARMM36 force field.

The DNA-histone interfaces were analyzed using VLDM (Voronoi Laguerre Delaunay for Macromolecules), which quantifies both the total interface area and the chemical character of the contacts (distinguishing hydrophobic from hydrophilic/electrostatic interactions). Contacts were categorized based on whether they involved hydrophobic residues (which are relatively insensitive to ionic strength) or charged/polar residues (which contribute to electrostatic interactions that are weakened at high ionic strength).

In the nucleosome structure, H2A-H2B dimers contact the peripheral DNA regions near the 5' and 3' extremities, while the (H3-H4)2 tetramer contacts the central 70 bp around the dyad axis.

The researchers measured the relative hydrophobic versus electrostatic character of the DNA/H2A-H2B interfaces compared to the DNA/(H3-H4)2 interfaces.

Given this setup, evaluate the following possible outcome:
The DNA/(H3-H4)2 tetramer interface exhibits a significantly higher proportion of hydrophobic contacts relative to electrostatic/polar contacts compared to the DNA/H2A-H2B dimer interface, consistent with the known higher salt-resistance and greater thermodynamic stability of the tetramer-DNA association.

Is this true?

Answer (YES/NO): YES